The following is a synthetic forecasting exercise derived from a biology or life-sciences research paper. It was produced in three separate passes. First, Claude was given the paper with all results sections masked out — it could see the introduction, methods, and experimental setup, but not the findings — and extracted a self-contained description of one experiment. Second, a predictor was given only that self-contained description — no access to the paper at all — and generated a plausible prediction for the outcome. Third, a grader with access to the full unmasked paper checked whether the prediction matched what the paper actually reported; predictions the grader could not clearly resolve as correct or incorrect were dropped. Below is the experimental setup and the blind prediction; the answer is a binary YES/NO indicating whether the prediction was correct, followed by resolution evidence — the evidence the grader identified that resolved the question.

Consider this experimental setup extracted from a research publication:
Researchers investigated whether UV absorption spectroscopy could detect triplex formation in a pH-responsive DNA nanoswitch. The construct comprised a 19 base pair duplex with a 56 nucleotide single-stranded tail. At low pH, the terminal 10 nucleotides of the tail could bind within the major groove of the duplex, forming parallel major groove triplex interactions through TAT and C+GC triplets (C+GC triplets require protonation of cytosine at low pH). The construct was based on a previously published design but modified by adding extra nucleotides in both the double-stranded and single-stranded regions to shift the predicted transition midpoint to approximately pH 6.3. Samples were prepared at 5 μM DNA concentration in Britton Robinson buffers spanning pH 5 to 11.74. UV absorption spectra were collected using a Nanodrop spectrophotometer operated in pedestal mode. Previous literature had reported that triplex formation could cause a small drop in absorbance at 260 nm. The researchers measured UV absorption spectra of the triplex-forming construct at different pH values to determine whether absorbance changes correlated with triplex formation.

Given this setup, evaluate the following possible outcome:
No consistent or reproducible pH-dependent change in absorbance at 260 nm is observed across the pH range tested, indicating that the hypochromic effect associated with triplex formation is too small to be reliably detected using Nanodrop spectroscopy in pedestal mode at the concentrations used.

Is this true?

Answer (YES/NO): NO